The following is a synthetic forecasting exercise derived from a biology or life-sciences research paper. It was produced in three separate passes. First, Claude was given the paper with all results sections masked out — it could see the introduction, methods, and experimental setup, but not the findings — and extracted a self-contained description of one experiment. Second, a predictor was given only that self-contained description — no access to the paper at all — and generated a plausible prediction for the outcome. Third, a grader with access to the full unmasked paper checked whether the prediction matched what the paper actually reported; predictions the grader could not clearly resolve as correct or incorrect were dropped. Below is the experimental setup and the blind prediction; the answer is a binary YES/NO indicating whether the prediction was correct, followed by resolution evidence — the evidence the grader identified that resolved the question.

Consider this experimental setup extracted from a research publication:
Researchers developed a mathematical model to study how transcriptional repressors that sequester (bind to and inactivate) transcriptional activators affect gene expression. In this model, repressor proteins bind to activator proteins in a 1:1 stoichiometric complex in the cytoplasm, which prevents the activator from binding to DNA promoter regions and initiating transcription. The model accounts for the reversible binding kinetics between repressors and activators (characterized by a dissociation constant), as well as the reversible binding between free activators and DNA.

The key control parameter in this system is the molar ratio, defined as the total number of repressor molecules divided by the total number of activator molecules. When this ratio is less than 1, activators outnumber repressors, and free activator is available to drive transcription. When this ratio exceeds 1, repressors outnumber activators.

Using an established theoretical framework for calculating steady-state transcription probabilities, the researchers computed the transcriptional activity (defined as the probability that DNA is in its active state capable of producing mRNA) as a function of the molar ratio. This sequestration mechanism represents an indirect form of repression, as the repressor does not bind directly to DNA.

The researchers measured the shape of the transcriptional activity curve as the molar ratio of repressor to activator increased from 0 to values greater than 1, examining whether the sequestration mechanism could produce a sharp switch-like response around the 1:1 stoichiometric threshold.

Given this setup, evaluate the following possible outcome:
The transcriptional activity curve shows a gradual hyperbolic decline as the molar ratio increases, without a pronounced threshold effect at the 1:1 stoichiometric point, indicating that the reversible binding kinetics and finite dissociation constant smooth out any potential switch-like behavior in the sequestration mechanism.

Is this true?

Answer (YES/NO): NO